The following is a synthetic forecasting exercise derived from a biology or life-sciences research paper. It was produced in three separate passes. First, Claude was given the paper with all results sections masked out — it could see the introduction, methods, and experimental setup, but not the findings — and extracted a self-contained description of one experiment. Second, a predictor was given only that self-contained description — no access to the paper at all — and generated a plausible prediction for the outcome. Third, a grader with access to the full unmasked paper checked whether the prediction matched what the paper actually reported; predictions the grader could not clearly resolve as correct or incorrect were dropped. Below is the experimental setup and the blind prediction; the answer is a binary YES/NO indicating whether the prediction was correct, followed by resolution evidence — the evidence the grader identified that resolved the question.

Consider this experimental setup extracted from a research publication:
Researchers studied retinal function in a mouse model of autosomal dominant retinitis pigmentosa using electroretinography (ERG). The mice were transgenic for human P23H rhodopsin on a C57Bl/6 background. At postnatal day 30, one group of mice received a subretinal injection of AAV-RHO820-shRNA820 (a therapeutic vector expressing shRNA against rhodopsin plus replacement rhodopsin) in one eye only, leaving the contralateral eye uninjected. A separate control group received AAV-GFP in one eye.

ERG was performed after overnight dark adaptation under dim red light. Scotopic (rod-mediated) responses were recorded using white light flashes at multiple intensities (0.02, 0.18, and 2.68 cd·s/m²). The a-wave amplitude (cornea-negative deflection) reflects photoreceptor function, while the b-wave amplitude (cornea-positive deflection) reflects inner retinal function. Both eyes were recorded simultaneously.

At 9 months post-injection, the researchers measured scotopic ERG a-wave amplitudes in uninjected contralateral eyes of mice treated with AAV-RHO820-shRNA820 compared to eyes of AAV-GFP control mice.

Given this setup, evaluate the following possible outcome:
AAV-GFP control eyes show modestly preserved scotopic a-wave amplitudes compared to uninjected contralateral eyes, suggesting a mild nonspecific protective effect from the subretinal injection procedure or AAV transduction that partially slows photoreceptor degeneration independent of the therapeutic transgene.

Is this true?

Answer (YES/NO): NO